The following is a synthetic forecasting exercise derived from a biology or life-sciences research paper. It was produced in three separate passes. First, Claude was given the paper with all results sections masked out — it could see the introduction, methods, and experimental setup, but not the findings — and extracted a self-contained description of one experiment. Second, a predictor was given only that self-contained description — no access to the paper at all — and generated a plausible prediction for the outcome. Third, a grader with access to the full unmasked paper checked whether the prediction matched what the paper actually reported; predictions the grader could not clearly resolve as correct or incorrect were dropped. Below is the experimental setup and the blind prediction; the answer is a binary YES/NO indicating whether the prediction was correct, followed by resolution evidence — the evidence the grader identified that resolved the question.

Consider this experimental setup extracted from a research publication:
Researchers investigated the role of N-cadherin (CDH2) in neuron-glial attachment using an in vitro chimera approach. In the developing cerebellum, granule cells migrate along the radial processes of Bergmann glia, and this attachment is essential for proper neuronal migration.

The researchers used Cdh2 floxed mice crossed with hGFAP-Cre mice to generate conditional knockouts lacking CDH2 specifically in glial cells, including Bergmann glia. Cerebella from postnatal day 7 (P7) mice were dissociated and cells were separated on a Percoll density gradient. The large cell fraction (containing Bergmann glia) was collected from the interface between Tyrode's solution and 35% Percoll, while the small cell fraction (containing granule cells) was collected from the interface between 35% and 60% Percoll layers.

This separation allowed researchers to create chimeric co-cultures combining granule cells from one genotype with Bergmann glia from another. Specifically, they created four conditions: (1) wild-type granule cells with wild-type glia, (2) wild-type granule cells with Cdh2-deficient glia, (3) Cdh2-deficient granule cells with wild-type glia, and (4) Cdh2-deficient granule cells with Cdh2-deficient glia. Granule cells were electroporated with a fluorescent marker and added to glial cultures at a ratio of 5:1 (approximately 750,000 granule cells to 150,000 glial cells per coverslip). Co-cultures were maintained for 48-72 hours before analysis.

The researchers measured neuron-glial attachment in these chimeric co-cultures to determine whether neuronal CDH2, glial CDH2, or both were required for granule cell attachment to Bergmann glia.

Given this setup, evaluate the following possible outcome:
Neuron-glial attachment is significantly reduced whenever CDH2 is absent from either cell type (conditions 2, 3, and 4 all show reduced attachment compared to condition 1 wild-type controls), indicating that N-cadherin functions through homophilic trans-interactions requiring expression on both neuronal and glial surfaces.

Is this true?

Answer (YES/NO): NO